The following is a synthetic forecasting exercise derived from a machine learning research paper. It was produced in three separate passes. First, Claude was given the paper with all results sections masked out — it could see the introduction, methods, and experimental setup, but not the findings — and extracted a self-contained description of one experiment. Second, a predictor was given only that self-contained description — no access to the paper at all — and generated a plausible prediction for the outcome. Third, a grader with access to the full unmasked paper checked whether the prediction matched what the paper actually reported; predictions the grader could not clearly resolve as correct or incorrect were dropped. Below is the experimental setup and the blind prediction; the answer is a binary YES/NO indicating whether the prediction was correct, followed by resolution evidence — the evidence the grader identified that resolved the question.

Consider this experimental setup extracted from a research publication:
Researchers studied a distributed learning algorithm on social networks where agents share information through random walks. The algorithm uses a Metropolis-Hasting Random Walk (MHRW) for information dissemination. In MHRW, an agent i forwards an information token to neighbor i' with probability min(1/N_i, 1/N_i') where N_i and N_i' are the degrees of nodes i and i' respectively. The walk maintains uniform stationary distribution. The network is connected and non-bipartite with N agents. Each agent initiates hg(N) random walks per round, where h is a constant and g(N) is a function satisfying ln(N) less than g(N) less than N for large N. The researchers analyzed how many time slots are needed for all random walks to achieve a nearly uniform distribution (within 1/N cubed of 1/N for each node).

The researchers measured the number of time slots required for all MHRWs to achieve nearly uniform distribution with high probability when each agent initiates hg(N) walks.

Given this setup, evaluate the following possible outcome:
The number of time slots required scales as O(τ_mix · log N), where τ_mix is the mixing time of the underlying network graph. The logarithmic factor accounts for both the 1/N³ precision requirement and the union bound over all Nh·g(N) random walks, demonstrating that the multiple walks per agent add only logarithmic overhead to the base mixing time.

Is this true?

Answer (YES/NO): YES